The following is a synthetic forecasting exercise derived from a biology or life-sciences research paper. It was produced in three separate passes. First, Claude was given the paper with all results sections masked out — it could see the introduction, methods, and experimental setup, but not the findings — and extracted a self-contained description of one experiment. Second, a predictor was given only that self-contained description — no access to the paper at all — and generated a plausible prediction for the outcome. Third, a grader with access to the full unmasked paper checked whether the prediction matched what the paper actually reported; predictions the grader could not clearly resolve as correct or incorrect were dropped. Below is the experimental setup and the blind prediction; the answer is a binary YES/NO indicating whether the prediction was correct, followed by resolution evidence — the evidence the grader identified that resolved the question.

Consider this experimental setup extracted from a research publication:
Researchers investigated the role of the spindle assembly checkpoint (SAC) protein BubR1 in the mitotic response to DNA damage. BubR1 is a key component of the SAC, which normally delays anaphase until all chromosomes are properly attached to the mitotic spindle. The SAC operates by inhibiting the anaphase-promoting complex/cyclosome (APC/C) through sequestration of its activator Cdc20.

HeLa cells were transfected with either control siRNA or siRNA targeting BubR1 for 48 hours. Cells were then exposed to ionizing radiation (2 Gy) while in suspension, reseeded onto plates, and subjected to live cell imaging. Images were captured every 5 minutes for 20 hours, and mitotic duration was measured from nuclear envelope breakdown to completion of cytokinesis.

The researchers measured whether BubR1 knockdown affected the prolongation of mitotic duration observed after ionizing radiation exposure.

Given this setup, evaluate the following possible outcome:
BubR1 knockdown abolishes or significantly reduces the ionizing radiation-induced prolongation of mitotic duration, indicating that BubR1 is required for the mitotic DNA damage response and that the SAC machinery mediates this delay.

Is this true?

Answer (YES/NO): NO